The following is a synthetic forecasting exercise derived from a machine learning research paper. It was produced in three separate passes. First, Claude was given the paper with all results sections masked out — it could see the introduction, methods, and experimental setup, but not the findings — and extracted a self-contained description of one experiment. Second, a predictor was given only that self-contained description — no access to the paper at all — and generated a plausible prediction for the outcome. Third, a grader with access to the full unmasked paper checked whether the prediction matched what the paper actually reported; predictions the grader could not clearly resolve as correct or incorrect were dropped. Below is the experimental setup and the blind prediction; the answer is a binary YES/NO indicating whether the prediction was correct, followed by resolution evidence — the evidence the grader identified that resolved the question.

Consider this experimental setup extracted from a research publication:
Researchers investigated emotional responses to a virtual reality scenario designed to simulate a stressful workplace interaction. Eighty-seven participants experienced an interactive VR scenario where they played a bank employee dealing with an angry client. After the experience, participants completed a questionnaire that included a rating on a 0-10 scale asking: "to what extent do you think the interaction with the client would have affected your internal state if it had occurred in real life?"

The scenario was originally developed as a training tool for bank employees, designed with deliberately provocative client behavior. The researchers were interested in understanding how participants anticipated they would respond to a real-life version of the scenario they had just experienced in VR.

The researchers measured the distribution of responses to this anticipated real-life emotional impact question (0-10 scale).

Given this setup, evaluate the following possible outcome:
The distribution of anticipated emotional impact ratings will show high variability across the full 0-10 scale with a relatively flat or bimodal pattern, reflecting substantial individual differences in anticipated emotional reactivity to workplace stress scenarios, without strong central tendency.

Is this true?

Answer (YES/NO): YES